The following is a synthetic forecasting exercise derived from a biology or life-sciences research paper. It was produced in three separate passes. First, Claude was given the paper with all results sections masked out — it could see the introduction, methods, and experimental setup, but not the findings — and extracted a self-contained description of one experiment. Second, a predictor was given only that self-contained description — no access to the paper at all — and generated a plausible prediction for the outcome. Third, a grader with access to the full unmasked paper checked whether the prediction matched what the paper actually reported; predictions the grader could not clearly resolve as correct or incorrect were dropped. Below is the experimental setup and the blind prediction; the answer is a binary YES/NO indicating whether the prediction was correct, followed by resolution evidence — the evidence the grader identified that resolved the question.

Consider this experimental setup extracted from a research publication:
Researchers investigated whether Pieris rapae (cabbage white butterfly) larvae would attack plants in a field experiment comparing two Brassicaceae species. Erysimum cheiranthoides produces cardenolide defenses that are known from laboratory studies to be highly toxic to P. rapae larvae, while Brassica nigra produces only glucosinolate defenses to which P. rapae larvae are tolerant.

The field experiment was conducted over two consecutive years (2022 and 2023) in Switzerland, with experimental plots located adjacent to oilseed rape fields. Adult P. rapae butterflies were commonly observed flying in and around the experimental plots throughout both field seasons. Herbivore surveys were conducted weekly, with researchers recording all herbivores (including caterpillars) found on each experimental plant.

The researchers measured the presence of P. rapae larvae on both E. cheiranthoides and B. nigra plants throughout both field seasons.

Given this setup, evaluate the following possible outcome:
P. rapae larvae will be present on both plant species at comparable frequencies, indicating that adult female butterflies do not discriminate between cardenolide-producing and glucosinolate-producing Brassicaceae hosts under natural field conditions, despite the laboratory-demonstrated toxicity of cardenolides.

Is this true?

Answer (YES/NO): NO